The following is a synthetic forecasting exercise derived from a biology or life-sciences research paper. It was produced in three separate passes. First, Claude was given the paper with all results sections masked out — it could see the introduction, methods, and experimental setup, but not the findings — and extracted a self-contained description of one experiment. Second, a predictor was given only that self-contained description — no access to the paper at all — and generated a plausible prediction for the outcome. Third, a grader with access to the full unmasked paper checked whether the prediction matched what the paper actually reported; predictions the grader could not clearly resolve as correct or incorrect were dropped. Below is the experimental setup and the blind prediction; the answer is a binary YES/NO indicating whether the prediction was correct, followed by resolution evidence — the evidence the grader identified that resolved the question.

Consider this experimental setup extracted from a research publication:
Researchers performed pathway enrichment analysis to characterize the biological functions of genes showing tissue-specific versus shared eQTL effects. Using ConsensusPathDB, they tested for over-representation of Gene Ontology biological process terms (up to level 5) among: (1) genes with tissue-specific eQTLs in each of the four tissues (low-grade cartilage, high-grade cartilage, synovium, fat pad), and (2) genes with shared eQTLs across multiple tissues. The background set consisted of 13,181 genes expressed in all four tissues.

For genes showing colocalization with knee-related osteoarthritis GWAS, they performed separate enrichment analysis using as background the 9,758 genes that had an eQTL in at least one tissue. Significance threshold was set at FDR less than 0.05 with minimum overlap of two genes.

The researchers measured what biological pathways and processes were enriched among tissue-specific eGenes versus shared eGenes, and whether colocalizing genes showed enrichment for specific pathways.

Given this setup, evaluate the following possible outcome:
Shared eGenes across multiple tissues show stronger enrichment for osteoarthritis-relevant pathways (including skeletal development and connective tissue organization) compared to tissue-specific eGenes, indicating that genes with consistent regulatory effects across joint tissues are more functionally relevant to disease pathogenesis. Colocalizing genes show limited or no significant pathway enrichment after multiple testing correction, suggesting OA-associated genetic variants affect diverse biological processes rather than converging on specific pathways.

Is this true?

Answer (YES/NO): NO